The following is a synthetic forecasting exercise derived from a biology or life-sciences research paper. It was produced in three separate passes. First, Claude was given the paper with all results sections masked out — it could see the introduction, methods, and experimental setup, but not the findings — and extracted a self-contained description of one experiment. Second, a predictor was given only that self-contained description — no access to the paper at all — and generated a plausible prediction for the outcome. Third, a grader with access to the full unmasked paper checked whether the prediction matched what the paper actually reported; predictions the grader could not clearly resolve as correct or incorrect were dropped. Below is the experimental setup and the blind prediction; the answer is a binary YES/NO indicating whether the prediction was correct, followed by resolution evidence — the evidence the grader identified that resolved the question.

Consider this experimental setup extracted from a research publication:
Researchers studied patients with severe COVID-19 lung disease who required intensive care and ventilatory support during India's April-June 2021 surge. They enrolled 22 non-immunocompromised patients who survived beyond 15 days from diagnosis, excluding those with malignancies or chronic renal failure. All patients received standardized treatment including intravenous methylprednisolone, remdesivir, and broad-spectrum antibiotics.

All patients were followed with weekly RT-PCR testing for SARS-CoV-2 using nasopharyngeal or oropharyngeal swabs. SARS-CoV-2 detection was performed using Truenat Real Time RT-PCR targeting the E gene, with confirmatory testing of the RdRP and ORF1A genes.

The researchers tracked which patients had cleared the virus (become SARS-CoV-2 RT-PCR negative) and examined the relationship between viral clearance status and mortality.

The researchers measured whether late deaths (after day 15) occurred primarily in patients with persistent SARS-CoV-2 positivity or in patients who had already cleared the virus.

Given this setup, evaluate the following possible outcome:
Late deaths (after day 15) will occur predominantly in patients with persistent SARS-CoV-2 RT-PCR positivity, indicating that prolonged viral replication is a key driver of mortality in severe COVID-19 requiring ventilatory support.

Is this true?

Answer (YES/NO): NO